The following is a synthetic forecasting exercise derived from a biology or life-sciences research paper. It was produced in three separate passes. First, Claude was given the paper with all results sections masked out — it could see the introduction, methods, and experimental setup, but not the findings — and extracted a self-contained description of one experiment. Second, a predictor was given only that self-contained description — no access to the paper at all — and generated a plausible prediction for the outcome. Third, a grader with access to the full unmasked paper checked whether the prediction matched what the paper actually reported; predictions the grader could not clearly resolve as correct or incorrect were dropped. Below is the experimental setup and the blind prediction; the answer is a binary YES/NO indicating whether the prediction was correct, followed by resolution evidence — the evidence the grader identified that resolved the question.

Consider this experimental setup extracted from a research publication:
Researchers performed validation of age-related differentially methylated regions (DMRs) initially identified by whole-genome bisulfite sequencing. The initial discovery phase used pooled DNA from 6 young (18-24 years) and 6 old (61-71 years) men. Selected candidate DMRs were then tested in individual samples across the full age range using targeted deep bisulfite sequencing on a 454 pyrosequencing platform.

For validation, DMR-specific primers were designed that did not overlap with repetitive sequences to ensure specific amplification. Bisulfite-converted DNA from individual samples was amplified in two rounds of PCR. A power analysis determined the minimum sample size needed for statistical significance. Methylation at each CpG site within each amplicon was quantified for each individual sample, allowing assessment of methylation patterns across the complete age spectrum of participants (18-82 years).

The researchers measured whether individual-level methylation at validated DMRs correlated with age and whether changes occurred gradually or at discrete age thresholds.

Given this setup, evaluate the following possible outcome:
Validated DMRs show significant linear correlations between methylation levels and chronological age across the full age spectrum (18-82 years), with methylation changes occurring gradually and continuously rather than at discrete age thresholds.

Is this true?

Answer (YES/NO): NO